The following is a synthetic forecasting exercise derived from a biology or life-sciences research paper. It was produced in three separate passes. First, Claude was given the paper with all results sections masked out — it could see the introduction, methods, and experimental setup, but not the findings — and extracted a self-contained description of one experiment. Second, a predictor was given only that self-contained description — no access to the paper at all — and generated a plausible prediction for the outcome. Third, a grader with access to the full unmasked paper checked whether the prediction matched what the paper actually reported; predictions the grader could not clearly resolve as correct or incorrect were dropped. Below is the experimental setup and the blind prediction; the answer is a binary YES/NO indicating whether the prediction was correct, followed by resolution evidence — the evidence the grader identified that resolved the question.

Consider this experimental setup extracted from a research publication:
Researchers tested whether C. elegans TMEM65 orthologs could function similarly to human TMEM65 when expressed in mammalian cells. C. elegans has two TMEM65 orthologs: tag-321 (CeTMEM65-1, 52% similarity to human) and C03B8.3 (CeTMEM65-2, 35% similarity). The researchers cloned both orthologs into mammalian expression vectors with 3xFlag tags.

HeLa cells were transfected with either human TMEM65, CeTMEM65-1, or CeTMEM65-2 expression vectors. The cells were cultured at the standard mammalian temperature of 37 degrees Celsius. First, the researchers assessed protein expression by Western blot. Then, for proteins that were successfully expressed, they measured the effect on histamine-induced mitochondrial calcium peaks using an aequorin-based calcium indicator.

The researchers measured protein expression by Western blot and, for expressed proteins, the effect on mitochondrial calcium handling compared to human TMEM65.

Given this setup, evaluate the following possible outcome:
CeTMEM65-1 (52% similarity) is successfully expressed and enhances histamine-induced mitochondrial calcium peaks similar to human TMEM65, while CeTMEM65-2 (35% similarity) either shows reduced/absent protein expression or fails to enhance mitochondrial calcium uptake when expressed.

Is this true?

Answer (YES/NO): NO